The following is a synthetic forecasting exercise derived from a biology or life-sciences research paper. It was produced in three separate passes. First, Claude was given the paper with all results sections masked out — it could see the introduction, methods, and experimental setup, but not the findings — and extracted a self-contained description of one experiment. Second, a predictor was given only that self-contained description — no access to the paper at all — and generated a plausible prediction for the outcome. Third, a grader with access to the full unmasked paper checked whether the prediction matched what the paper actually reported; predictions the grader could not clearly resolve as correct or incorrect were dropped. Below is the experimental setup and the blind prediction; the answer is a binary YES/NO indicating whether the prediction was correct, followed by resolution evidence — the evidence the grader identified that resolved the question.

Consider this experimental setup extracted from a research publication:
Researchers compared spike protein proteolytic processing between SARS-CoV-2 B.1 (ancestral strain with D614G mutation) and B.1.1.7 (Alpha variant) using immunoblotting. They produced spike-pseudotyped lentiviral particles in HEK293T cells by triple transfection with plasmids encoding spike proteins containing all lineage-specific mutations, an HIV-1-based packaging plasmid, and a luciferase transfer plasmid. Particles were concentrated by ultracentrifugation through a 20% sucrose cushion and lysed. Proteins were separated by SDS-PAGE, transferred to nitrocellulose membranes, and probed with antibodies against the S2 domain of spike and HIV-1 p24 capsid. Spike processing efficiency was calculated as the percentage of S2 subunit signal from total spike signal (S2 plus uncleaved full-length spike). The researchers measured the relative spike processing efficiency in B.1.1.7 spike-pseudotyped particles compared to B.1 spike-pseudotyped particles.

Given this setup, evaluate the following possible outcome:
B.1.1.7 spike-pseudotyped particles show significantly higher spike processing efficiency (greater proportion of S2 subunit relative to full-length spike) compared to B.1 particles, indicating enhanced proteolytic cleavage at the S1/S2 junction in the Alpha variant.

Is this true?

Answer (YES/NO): NO